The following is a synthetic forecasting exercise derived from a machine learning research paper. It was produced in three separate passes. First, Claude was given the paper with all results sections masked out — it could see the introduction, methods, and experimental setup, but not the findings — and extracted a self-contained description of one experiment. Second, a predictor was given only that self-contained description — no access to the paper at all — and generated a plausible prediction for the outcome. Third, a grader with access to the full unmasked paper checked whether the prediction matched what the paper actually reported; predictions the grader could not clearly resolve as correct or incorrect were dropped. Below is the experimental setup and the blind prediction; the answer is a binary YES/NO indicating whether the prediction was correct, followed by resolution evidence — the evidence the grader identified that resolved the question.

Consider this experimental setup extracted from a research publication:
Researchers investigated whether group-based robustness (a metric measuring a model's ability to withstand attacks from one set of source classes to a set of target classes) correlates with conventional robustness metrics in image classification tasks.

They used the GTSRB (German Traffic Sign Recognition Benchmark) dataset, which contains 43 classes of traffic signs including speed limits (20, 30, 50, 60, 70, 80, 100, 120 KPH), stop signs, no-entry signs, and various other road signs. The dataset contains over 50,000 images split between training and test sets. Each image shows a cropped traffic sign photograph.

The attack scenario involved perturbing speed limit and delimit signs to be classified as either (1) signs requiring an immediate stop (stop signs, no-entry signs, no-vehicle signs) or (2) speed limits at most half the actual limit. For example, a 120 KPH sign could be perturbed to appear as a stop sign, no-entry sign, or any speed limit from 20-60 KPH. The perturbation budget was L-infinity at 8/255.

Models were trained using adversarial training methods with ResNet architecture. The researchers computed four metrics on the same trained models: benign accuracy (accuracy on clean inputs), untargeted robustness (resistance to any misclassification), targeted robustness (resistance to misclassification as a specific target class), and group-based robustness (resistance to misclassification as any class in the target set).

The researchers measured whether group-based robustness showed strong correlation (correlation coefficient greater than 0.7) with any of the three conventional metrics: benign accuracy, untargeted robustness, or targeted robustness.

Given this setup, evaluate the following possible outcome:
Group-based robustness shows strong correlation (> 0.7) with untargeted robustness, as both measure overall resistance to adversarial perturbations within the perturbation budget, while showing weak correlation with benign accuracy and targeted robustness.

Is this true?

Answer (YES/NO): NO